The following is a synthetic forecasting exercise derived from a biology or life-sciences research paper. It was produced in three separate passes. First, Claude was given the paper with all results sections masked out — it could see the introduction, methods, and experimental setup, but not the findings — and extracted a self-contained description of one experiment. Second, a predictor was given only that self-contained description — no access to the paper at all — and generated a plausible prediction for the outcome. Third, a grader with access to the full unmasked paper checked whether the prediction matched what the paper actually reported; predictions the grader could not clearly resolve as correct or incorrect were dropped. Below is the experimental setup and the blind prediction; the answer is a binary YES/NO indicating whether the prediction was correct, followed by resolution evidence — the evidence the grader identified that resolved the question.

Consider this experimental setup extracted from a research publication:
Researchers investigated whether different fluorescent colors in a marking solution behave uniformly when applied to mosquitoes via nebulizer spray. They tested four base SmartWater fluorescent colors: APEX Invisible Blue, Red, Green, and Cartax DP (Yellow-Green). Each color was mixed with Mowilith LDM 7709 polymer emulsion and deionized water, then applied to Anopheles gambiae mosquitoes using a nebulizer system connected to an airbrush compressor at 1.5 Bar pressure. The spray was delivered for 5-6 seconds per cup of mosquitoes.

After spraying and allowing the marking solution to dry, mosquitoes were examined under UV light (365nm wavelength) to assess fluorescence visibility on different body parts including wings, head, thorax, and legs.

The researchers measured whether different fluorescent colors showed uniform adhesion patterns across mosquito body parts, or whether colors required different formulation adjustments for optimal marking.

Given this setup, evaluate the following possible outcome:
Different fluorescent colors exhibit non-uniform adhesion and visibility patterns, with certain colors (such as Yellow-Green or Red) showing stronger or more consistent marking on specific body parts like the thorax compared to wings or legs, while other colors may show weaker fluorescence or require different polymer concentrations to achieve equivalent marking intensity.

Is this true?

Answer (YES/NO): YES